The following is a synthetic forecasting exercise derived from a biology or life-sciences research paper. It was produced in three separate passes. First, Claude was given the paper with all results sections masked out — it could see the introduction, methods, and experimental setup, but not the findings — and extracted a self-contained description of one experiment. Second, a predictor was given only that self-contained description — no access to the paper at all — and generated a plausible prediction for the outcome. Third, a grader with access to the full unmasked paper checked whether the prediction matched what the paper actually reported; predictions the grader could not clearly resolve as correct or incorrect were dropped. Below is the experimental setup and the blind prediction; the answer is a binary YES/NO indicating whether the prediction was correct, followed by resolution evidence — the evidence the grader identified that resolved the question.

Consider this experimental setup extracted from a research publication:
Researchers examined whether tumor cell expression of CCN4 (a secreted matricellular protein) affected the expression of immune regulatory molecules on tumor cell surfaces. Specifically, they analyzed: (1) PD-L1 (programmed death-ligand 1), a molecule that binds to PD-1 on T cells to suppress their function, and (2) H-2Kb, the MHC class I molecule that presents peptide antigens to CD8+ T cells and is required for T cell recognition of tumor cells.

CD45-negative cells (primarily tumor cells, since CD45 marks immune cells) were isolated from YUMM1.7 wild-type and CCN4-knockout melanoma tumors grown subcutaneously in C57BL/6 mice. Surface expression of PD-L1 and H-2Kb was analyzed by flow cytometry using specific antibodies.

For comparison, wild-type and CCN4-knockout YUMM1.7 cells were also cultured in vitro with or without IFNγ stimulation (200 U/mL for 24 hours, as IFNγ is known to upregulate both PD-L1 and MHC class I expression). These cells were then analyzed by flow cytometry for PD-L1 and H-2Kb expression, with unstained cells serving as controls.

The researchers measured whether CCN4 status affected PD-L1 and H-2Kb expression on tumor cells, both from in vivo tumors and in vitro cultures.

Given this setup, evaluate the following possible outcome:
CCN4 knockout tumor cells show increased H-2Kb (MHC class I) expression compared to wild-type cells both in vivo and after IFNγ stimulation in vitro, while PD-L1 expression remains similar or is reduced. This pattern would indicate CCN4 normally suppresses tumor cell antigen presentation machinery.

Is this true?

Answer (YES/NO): NO